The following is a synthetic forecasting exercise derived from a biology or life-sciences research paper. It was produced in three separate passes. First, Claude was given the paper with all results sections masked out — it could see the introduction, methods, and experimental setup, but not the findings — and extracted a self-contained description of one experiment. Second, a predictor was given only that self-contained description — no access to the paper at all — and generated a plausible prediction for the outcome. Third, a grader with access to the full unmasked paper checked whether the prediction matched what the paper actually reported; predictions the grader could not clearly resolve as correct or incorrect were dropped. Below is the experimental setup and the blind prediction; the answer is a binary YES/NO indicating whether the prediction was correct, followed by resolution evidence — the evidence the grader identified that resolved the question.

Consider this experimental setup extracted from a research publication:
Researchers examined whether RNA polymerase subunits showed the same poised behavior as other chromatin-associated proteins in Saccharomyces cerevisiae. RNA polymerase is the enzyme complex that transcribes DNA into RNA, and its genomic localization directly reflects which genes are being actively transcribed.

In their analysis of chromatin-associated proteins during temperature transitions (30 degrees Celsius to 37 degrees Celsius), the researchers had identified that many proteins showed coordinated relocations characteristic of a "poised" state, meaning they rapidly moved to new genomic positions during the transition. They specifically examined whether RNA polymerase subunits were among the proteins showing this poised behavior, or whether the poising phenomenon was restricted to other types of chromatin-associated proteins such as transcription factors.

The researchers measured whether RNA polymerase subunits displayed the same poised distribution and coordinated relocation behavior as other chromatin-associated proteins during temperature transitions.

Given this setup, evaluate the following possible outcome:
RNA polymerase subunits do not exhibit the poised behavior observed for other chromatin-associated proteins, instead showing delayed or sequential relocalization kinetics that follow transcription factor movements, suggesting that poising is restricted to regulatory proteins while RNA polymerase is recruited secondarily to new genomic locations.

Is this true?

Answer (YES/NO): NO